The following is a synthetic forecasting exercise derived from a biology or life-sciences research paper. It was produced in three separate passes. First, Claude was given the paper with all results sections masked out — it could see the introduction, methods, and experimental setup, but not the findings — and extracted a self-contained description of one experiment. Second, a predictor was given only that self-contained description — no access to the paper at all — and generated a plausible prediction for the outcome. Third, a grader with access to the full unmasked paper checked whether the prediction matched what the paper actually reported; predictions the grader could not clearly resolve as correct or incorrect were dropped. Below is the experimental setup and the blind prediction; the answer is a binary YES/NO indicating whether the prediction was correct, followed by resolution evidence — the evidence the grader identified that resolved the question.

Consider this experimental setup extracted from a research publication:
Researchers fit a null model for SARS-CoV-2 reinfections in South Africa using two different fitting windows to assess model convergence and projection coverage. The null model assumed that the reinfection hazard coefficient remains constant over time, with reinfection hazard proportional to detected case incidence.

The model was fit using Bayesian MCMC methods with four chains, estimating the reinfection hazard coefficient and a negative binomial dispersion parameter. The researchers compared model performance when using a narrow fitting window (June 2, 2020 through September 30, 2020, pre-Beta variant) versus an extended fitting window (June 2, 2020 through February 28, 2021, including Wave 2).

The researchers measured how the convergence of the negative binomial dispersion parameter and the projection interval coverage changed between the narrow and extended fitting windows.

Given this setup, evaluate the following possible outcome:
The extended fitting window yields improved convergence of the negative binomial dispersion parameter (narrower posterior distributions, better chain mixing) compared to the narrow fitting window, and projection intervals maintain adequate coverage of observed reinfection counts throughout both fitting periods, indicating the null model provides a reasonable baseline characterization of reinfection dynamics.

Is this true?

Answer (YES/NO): NO